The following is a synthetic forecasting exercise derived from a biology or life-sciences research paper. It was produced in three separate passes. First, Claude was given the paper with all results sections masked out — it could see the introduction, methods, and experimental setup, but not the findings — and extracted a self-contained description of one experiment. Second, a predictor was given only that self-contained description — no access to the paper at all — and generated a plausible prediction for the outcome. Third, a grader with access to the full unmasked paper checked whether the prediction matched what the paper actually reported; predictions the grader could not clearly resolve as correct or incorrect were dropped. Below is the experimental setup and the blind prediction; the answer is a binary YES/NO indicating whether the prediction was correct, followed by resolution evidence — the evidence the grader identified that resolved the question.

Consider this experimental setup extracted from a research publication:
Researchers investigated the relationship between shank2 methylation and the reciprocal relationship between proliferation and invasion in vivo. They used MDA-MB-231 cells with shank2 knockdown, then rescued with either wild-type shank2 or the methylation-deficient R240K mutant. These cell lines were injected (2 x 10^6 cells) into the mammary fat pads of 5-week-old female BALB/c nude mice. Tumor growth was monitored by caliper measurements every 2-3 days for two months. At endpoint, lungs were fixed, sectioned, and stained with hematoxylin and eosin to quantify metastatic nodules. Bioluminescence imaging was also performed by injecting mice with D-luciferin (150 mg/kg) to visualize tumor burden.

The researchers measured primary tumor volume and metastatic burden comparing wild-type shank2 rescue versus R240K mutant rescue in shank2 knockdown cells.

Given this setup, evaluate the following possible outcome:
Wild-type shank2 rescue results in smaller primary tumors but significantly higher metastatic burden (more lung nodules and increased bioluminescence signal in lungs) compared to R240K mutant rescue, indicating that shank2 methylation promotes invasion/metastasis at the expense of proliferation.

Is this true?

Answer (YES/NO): YES